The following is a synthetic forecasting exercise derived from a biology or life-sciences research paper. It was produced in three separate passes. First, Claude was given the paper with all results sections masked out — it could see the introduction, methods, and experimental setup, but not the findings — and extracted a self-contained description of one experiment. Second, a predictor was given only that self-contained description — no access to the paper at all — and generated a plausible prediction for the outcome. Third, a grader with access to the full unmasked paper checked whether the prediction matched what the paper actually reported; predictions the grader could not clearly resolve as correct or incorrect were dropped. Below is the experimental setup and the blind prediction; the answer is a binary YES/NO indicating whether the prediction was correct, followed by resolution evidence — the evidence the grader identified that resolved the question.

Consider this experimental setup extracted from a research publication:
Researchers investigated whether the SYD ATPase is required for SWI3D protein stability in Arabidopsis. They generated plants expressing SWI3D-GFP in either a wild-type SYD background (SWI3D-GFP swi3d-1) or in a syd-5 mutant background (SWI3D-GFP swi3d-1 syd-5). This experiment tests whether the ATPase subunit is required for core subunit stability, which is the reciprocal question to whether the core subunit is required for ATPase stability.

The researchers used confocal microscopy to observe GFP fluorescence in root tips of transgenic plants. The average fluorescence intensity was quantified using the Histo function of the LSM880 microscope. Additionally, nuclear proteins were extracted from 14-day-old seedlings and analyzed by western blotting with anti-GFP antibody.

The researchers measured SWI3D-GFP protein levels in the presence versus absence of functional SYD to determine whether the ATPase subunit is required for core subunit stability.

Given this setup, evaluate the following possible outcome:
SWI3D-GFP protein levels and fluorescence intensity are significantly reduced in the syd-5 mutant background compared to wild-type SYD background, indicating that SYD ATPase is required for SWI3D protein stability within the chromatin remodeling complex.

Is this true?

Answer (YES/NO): YES